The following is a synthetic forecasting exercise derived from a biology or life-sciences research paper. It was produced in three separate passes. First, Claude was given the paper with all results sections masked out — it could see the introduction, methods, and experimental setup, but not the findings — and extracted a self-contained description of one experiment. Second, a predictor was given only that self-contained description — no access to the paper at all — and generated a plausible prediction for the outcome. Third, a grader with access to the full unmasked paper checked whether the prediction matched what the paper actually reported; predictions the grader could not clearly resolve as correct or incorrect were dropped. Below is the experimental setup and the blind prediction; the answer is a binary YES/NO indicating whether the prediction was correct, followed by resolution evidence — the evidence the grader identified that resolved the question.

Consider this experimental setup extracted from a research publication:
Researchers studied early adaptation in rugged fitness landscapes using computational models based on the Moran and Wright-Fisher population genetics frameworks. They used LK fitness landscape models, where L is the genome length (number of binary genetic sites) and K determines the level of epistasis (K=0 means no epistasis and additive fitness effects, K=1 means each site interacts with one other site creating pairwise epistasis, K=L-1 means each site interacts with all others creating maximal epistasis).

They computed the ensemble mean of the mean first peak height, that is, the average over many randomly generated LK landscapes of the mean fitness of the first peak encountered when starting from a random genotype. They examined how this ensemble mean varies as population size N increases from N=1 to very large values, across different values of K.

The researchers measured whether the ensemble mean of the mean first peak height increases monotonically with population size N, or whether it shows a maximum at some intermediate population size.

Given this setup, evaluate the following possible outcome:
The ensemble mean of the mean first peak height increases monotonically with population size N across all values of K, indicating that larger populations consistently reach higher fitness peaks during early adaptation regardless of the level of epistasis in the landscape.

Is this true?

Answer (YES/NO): NO